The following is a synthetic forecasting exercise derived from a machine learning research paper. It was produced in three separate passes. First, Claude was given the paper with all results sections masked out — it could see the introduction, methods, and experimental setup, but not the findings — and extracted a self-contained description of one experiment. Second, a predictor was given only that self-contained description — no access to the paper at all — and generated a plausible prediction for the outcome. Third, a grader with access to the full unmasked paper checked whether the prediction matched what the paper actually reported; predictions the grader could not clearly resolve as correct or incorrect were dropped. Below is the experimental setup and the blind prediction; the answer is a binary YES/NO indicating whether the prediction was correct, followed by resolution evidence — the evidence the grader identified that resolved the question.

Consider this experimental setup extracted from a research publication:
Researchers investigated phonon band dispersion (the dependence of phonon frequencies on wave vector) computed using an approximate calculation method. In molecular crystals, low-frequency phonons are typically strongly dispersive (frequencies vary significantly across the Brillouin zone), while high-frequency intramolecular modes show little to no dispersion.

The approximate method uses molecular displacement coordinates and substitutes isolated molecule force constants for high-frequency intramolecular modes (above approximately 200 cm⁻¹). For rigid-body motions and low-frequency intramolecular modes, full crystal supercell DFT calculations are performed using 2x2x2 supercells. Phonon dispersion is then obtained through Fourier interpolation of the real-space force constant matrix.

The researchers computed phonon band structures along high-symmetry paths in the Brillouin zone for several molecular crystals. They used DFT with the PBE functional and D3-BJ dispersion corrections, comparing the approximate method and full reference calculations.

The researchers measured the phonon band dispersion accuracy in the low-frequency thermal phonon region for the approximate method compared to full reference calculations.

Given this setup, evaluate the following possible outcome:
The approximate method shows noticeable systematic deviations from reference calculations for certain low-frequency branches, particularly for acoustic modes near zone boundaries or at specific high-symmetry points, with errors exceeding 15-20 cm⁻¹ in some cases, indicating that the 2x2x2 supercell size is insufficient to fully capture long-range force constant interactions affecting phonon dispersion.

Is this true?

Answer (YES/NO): NO